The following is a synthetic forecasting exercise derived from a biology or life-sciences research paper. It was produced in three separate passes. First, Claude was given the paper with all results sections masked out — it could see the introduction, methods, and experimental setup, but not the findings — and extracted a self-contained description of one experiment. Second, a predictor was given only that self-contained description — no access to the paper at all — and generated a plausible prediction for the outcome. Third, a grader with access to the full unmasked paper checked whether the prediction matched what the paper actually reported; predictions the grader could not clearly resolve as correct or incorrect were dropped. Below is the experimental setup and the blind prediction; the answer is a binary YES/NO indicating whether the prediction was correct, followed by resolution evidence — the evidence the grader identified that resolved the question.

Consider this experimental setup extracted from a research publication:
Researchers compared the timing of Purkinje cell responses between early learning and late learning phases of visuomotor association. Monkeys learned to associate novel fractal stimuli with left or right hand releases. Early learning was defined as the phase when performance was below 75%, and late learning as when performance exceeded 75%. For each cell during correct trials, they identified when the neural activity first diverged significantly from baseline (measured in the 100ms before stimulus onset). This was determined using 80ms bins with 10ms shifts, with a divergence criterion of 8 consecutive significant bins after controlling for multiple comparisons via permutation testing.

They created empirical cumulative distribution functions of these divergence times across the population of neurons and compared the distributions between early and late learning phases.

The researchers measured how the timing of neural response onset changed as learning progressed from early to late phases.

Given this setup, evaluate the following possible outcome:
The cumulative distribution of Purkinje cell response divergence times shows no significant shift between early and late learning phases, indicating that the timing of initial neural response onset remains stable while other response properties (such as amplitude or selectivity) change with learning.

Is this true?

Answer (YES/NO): NO